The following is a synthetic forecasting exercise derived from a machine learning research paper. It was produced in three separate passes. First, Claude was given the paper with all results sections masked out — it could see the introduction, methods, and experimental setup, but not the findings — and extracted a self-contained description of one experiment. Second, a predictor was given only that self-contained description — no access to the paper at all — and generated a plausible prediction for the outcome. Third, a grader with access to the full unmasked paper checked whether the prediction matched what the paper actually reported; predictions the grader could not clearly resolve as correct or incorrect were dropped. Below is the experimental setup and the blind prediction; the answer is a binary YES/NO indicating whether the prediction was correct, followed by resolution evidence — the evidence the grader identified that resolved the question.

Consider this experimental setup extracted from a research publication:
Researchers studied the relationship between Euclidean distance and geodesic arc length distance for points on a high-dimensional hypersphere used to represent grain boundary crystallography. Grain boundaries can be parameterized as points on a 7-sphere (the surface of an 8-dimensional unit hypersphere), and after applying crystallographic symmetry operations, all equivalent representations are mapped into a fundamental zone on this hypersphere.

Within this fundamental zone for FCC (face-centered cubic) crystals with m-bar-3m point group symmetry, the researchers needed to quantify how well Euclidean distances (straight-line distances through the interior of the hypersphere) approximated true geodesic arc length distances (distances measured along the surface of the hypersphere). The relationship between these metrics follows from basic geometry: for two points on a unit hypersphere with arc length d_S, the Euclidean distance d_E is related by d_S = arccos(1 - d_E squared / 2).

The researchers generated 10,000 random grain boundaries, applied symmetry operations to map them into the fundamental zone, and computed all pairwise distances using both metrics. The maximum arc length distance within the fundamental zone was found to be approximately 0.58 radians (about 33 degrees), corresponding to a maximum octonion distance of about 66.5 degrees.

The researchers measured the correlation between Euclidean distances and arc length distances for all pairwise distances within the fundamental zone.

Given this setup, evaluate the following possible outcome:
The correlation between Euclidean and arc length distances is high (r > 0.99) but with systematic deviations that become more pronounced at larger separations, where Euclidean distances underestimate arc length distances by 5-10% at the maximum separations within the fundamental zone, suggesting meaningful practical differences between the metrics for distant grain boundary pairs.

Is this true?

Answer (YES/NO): NO